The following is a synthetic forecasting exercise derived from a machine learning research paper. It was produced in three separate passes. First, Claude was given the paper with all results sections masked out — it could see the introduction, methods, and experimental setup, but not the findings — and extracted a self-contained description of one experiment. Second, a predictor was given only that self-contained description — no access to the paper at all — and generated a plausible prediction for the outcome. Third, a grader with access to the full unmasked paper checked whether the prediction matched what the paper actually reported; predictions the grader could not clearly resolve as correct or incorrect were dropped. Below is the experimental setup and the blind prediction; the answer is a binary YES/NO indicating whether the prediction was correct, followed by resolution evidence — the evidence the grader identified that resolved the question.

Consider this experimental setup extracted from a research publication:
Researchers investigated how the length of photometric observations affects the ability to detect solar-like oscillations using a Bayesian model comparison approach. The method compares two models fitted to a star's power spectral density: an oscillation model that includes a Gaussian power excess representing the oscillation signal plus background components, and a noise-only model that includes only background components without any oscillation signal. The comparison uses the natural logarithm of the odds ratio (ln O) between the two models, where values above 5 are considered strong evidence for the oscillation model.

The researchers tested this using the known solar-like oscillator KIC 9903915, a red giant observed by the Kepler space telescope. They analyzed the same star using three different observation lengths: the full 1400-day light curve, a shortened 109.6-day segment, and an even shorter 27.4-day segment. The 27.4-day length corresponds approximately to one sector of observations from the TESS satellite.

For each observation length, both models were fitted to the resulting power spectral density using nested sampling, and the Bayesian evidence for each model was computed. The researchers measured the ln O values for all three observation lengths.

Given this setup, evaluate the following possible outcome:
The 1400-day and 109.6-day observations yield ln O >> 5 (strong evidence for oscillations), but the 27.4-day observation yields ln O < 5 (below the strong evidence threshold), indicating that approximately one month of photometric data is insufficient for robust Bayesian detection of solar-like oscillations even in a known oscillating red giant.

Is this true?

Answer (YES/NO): NO